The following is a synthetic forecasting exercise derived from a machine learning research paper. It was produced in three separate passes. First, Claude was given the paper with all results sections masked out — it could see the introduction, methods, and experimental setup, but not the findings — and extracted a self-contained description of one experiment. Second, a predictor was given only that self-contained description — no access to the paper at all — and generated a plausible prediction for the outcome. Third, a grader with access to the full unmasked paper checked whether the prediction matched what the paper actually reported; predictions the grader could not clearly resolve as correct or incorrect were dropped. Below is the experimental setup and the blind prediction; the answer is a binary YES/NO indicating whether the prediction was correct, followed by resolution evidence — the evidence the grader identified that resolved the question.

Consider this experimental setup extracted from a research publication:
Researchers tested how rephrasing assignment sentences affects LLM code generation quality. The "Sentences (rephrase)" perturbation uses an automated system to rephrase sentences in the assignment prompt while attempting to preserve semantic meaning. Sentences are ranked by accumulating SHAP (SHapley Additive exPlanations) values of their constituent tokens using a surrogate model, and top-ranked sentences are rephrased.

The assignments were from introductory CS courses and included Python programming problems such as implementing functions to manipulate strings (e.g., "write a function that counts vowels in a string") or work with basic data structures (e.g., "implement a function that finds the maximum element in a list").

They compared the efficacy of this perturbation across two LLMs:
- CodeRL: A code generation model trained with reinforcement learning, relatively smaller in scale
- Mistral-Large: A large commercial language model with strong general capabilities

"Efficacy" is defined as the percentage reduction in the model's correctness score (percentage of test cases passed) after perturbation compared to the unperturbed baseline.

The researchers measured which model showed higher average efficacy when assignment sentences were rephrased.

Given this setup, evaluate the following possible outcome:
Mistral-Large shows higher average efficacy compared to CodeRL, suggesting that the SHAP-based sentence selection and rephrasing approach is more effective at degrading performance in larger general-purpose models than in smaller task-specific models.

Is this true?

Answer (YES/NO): NO